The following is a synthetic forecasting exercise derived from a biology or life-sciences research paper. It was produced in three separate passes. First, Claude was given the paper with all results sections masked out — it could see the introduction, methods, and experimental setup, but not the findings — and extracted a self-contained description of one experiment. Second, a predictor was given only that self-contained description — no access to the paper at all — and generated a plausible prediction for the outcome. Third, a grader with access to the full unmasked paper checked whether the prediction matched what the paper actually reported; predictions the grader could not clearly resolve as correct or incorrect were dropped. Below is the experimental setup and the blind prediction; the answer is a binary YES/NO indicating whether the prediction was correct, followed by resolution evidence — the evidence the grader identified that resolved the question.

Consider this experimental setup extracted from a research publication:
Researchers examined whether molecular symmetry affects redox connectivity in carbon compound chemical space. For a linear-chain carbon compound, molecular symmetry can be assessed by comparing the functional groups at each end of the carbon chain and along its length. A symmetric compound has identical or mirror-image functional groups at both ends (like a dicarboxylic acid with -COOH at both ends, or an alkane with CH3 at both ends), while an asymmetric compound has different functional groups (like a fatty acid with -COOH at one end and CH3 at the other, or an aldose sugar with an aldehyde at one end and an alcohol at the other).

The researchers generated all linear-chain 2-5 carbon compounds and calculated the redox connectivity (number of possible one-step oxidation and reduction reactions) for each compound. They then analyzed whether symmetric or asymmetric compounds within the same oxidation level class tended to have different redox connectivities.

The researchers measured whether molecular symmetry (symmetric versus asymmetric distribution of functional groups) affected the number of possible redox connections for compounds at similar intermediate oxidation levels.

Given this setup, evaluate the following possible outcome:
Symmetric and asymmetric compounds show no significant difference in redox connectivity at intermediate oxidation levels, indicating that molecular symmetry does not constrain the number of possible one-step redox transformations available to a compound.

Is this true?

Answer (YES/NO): NO